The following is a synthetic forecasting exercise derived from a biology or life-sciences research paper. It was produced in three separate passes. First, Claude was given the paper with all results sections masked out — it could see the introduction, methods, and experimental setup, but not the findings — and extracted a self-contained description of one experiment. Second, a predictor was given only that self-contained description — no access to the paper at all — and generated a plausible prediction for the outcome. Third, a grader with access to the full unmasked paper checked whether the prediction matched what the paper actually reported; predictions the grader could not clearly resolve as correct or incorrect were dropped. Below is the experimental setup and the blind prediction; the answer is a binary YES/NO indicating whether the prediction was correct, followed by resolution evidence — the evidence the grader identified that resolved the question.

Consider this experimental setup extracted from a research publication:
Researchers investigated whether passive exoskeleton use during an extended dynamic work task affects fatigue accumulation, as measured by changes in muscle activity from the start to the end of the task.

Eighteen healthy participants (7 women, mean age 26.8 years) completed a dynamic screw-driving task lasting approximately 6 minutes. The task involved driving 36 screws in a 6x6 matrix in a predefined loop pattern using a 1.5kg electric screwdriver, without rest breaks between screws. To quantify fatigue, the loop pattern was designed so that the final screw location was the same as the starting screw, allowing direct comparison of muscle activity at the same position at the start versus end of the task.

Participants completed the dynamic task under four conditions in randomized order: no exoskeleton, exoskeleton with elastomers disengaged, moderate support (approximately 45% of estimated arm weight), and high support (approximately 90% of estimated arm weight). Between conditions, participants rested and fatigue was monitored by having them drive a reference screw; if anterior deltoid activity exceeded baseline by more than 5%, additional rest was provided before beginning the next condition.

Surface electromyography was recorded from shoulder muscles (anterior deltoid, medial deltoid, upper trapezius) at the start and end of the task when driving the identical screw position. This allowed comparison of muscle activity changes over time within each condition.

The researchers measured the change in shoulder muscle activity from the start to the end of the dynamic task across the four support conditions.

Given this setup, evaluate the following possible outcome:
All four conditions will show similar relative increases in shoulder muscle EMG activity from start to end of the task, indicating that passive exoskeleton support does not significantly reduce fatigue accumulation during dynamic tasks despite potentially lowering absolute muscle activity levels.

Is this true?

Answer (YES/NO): NO